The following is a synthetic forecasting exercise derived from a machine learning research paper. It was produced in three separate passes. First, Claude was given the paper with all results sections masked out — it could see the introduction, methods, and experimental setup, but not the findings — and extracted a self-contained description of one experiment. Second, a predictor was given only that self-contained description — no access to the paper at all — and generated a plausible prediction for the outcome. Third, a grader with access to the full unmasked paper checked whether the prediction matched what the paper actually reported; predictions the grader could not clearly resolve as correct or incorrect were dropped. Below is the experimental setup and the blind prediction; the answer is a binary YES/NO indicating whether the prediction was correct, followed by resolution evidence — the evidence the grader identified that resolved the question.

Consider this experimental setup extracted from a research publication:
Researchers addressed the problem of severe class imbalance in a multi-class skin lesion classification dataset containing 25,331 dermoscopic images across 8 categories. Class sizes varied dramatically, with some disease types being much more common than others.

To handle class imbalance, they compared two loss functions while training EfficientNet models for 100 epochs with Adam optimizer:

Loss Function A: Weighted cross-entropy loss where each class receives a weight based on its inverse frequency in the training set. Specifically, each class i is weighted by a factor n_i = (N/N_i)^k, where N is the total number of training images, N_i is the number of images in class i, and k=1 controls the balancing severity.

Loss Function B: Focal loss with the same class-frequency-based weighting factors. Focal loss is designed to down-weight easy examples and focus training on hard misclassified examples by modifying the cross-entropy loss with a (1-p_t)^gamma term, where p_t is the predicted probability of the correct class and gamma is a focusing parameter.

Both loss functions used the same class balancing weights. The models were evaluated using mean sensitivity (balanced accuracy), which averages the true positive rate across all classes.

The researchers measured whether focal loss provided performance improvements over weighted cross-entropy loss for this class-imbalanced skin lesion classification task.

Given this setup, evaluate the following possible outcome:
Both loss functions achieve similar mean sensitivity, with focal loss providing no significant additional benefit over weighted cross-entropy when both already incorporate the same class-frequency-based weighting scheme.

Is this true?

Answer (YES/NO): YES